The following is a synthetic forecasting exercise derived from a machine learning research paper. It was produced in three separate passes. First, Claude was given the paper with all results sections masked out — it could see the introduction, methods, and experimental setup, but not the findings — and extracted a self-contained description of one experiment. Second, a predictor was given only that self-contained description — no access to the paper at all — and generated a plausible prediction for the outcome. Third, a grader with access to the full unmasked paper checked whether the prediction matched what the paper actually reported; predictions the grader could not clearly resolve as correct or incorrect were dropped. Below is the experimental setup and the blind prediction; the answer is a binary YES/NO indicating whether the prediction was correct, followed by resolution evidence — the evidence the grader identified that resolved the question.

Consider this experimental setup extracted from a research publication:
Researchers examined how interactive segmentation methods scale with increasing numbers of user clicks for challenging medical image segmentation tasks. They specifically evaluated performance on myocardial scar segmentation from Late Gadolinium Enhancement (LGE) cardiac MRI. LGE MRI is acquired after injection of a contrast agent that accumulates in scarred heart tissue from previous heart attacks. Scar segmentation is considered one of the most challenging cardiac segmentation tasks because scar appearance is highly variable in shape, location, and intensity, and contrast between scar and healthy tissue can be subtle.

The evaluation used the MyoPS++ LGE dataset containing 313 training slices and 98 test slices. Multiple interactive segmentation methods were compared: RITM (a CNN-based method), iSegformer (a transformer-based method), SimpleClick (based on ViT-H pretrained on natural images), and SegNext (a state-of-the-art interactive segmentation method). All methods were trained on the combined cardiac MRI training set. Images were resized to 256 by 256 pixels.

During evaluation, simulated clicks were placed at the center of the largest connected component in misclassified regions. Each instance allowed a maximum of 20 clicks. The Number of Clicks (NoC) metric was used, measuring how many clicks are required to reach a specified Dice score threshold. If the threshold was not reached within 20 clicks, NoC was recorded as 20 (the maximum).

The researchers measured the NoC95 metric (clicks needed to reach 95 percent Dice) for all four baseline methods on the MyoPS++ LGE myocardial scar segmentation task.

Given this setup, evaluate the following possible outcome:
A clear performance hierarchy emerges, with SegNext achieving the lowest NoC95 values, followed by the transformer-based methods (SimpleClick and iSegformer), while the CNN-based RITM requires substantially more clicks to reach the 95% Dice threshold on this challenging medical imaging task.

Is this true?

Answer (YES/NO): NO